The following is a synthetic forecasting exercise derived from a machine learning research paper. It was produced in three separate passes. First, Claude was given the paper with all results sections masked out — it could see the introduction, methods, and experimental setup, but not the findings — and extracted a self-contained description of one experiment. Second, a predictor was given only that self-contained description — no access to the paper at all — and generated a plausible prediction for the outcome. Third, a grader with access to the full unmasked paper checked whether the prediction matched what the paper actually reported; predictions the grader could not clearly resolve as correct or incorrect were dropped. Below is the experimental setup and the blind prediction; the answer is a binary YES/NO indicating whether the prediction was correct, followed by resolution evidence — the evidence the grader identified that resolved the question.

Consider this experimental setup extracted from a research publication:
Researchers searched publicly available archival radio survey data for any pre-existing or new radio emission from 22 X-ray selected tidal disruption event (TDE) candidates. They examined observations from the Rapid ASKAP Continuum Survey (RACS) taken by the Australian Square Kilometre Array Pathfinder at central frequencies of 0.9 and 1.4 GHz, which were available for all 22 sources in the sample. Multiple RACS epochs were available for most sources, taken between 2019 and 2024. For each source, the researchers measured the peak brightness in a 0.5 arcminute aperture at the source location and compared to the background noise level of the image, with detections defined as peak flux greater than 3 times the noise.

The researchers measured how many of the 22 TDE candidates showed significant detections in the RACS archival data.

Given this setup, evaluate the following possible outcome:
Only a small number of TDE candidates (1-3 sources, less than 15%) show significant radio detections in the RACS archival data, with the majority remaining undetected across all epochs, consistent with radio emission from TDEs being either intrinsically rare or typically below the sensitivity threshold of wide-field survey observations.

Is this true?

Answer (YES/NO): YES